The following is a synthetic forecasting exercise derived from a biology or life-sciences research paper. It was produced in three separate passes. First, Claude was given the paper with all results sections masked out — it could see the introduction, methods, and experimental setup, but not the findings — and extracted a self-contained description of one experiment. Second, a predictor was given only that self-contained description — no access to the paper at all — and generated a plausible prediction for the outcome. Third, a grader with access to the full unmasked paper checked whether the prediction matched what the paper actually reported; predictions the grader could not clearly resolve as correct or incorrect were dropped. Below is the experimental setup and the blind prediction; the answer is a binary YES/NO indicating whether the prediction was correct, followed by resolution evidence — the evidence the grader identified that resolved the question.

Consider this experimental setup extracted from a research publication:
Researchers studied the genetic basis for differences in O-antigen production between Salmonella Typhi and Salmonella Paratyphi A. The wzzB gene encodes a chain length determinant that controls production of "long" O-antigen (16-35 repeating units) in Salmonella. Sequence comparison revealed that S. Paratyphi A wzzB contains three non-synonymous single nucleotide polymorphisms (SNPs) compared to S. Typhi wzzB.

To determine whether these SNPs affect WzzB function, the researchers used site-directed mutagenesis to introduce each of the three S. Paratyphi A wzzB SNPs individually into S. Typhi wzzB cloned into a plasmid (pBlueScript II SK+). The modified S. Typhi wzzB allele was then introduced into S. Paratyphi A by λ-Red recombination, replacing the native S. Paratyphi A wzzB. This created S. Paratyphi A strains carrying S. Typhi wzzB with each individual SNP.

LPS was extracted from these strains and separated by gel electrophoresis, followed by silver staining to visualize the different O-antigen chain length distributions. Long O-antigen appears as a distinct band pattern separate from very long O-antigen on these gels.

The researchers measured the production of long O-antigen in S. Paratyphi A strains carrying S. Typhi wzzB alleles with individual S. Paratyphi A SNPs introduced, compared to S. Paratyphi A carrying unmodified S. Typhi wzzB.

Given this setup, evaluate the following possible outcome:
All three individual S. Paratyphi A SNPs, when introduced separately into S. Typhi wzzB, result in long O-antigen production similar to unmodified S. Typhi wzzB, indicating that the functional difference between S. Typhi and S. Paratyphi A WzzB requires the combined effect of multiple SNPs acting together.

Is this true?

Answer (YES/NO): NO